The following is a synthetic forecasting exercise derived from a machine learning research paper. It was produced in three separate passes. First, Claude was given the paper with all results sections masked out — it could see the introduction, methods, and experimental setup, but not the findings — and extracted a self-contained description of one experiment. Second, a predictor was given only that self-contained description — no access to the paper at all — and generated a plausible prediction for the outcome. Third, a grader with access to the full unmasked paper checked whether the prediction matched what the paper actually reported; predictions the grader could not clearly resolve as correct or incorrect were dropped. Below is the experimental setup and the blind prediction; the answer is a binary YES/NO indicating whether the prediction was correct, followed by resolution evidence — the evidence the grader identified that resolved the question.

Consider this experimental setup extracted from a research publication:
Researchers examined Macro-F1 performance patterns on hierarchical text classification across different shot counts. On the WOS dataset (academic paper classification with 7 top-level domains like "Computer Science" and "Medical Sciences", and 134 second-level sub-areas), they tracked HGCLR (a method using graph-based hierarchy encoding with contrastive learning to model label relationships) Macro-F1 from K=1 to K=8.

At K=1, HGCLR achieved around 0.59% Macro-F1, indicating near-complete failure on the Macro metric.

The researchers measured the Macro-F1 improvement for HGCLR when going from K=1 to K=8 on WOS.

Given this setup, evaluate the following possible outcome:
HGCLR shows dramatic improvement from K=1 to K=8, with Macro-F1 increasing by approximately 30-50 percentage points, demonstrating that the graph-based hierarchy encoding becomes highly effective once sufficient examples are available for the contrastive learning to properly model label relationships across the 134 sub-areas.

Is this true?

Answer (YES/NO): NO